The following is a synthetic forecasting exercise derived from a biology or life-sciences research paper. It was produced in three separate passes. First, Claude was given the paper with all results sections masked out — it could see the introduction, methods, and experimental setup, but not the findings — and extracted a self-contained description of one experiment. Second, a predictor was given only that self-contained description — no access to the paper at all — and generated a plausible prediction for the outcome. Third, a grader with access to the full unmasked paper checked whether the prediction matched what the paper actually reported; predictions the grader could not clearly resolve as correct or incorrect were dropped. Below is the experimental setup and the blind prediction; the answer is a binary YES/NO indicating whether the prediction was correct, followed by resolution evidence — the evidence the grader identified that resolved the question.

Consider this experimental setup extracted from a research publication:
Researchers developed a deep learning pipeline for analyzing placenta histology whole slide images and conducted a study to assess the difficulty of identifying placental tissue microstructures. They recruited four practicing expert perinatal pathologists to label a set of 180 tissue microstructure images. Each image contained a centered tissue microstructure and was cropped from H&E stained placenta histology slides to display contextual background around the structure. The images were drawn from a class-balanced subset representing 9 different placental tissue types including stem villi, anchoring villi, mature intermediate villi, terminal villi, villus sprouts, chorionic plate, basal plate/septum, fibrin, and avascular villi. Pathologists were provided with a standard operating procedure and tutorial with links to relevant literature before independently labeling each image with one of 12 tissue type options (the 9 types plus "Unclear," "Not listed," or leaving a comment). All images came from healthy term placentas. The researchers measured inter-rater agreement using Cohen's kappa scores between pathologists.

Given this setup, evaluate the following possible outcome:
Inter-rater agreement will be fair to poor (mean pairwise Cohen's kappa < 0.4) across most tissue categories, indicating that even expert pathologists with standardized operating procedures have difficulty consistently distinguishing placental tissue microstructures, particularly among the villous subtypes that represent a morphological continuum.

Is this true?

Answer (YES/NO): NO